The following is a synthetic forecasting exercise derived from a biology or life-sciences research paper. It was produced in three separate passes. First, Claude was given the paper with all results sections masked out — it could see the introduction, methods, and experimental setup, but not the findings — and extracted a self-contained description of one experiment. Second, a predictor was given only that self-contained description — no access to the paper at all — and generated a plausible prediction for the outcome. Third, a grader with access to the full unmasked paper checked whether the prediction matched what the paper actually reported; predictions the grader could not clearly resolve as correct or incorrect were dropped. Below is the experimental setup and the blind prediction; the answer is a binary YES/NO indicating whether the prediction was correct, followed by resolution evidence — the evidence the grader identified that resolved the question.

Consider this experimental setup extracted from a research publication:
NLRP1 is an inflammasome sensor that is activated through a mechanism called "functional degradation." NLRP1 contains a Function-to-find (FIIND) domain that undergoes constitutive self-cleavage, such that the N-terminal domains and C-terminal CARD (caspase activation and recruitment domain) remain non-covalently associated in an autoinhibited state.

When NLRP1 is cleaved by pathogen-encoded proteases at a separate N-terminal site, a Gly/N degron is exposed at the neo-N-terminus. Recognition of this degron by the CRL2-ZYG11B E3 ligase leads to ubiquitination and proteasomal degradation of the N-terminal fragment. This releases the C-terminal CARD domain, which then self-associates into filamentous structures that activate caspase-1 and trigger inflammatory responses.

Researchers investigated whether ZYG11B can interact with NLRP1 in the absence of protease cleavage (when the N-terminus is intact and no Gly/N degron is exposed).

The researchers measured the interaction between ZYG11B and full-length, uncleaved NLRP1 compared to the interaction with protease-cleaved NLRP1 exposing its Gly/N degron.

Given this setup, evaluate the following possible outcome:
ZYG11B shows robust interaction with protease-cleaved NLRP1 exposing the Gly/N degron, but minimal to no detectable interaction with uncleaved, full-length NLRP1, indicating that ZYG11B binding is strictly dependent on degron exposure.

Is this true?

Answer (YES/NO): YES